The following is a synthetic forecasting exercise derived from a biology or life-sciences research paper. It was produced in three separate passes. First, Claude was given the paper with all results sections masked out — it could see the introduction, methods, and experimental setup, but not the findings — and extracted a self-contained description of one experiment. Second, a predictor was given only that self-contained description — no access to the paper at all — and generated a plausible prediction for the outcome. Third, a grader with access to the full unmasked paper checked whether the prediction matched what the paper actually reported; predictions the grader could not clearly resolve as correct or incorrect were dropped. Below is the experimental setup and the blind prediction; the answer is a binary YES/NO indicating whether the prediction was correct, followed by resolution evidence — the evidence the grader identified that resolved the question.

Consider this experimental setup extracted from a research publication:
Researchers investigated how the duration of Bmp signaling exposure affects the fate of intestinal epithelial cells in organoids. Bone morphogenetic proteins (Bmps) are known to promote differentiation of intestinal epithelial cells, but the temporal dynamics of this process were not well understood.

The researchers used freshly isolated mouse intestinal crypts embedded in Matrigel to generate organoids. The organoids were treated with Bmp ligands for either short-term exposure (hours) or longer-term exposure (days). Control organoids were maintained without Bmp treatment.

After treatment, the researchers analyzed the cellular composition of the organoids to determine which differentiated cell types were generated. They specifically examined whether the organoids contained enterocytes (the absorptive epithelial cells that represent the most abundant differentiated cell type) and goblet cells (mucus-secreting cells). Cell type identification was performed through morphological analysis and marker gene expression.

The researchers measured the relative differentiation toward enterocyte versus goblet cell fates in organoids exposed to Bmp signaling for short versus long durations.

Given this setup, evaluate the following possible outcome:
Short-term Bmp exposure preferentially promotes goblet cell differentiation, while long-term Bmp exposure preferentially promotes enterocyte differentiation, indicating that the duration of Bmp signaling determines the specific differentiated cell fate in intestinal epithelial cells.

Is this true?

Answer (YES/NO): NO